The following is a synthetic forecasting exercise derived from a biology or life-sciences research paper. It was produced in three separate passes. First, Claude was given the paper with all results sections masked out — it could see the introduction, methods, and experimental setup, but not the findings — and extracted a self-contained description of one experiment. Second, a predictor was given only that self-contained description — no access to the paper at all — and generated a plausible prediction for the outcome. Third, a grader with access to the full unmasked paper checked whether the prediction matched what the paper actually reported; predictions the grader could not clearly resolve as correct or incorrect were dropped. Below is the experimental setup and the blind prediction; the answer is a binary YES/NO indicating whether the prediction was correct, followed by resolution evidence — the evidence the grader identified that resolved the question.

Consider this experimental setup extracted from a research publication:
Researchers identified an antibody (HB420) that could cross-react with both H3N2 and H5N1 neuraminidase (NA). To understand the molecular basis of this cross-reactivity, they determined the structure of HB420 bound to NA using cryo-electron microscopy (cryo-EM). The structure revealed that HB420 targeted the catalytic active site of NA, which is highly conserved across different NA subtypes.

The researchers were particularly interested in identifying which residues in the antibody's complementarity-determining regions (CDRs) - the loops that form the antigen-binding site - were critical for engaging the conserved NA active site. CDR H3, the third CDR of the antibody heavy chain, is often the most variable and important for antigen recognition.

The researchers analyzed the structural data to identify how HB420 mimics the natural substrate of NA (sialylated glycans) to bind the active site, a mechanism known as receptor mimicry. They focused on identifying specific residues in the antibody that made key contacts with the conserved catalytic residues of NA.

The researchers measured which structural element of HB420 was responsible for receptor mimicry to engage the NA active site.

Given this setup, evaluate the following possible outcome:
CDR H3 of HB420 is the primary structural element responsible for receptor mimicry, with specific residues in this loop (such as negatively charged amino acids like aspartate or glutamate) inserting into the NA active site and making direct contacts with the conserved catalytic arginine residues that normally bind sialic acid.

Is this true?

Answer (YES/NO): YES